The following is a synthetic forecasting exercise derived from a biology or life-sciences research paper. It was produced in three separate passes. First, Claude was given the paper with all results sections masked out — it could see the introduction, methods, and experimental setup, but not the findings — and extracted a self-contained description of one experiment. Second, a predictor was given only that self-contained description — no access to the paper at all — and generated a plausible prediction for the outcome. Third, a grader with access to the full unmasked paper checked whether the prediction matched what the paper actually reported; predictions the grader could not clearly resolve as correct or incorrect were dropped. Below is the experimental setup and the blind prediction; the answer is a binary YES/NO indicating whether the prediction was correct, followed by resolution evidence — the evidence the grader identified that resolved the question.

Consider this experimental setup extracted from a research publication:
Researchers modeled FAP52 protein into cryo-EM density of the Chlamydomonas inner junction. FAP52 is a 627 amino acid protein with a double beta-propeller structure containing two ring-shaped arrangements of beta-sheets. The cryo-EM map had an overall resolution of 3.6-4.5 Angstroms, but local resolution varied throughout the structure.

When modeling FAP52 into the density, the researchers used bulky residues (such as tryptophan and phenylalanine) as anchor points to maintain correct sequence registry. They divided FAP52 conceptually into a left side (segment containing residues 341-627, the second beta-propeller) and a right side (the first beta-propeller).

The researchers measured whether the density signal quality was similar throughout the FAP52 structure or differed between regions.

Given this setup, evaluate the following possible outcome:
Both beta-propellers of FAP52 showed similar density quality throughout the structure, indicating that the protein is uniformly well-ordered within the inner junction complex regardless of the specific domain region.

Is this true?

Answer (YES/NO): NO